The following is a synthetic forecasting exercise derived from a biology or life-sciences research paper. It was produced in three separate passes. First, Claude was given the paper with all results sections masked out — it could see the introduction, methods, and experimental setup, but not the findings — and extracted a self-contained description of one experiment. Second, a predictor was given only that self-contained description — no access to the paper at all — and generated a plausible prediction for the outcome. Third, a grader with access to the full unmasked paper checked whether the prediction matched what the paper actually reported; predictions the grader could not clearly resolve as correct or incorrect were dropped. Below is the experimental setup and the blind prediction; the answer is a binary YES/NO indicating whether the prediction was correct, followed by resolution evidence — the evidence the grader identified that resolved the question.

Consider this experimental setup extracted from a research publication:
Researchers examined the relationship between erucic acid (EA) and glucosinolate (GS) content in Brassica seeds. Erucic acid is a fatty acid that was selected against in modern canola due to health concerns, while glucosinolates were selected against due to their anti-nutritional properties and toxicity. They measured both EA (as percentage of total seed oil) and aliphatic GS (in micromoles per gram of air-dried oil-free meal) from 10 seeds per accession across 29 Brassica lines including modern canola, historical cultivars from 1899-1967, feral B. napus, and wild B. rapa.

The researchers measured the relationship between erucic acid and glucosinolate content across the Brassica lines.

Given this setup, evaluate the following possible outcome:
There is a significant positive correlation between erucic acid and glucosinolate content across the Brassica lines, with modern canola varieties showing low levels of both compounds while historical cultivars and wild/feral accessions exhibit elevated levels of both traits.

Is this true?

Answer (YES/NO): YES